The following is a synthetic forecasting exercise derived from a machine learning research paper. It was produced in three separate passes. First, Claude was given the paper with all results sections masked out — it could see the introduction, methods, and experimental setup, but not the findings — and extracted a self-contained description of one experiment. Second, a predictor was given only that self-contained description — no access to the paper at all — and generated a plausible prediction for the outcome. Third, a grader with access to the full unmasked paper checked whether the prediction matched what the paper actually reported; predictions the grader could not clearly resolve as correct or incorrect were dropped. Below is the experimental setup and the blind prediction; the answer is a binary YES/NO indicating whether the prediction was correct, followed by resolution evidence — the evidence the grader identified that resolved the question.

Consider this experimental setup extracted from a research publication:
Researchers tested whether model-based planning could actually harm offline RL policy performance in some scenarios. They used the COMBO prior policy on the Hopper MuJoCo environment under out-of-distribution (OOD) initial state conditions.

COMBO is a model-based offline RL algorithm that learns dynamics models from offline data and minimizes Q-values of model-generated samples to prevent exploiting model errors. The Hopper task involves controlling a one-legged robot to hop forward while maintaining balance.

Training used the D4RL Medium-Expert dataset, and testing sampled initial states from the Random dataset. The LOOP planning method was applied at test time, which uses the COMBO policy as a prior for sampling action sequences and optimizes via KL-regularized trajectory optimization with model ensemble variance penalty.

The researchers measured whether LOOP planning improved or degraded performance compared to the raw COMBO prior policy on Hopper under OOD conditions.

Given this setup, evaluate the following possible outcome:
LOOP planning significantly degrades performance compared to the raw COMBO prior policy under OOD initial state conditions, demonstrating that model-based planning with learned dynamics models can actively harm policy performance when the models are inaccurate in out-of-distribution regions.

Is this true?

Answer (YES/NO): NO